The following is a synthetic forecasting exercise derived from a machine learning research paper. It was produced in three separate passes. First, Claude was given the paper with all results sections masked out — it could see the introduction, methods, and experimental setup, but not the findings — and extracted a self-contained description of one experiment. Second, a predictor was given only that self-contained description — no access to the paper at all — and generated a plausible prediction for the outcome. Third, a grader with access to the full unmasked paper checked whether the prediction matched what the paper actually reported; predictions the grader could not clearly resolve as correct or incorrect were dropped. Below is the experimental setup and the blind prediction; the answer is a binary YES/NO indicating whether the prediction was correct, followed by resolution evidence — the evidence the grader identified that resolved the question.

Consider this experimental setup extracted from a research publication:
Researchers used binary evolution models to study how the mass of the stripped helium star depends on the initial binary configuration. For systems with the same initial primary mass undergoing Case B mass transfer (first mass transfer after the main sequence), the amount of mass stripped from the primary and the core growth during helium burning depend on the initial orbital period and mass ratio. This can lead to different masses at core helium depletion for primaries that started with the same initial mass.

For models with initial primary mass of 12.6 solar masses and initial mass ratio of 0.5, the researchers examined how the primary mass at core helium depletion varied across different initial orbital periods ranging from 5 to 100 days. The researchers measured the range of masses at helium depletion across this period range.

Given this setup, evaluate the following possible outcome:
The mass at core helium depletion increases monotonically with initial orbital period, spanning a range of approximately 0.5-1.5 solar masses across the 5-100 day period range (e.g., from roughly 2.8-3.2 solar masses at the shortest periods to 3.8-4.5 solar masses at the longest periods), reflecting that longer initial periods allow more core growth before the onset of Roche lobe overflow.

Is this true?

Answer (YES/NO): NO